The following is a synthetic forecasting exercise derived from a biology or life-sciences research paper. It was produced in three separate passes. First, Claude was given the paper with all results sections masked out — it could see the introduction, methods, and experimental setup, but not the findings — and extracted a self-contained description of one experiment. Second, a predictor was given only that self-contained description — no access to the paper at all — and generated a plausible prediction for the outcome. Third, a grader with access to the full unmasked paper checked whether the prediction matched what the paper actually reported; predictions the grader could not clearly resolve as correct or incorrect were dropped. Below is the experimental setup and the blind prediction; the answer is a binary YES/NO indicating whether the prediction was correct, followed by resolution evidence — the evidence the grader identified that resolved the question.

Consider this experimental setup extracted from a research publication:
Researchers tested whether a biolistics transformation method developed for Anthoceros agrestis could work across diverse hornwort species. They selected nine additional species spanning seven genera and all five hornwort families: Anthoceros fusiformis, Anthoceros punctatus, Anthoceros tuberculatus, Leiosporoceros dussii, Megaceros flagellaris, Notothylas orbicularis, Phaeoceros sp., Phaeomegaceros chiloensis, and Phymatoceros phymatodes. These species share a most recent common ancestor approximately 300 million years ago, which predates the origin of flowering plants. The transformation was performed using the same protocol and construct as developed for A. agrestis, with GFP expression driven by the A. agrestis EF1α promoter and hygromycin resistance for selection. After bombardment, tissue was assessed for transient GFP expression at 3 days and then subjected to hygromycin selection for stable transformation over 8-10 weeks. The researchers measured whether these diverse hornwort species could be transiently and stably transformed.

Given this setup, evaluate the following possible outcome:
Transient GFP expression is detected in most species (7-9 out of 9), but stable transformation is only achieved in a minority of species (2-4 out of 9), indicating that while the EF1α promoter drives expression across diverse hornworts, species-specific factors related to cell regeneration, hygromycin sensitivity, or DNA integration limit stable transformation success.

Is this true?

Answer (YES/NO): NO